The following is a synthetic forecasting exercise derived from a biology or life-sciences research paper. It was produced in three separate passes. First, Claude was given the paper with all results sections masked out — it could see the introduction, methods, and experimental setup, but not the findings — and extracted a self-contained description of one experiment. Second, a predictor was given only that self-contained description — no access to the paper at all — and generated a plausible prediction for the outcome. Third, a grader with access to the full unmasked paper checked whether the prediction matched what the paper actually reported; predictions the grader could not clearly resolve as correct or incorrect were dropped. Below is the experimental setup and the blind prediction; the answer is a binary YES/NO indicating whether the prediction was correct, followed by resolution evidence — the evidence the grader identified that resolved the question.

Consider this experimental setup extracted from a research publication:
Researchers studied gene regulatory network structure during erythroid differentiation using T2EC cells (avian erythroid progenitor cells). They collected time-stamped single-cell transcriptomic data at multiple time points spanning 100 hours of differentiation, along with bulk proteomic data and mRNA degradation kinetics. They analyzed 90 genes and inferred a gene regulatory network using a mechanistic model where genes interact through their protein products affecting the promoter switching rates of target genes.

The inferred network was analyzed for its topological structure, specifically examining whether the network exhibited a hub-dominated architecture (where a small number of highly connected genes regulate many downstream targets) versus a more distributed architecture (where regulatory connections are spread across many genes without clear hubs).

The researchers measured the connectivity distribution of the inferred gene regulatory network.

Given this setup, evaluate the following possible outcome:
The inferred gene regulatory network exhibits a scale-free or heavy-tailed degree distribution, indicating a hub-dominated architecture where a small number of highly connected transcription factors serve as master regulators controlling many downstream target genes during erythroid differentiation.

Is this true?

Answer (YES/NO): NO